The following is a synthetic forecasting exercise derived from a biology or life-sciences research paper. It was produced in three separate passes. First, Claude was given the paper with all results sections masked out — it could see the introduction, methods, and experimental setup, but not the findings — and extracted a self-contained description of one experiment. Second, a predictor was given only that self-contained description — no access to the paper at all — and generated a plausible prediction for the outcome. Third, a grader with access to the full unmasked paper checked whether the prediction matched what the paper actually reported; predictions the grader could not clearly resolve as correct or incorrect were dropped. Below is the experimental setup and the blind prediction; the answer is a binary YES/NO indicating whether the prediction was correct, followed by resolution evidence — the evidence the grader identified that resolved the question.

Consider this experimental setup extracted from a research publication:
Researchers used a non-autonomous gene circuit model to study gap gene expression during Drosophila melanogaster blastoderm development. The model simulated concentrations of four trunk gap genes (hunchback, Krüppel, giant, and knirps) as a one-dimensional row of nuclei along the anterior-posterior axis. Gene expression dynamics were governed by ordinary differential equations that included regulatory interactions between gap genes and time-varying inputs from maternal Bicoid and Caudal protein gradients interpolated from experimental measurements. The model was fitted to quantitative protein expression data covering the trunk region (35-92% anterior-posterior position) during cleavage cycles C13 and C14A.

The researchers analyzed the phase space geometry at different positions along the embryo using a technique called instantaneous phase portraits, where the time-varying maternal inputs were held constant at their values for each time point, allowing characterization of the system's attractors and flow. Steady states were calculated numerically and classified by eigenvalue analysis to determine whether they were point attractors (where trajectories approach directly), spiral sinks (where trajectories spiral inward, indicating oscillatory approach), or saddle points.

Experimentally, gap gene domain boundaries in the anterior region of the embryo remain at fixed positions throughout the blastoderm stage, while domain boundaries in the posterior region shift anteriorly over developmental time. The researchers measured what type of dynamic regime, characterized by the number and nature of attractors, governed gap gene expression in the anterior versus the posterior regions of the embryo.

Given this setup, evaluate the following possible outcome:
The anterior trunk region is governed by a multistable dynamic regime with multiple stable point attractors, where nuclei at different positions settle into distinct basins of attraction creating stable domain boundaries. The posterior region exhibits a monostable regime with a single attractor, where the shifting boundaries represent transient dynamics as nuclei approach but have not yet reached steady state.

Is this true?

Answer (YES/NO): YES